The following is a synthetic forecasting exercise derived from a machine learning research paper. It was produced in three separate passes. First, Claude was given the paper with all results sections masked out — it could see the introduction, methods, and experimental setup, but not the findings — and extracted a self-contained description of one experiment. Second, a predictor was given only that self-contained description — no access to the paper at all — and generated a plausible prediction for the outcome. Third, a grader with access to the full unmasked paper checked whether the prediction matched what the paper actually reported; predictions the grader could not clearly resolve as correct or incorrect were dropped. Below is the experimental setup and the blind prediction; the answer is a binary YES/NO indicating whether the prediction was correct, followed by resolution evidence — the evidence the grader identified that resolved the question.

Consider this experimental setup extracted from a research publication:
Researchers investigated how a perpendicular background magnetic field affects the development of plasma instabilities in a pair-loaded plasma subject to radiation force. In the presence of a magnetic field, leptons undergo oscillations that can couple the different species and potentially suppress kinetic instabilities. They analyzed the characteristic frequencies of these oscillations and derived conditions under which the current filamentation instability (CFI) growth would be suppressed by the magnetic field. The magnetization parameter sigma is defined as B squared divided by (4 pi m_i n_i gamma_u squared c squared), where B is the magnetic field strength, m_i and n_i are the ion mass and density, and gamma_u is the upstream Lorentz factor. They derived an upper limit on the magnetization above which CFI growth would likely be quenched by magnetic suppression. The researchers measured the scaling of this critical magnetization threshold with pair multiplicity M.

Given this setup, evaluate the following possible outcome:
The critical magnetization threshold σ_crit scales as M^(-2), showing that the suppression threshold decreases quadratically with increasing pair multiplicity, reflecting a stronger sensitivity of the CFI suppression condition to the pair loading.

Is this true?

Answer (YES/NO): NO